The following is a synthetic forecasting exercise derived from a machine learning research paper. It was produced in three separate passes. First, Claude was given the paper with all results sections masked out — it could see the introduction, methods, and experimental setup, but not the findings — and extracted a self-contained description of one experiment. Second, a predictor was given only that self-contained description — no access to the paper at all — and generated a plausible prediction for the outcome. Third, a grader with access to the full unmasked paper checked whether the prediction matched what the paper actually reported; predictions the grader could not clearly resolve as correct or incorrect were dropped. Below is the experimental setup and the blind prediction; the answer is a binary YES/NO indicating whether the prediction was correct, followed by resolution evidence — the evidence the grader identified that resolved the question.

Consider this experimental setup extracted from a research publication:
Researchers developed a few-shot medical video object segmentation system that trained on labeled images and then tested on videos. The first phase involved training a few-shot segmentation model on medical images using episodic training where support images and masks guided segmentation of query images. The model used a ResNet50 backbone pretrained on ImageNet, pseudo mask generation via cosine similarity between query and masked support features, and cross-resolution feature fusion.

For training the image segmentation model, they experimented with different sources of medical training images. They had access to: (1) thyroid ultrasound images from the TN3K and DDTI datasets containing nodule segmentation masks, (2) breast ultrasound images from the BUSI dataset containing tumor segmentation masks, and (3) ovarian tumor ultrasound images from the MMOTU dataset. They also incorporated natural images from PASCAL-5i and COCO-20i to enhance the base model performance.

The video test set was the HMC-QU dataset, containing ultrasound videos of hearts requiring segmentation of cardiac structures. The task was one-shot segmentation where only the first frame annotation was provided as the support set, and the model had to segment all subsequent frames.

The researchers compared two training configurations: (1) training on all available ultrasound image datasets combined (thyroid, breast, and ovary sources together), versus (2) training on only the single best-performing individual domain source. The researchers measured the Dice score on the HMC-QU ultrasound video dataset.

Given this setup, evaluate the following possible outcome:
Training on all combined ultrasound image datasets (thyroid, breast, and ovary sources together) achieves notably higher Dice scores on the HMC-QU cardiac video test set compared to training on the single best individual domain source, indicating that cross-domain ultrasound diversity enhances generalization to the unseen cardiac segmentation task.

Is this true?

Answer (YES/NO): NO